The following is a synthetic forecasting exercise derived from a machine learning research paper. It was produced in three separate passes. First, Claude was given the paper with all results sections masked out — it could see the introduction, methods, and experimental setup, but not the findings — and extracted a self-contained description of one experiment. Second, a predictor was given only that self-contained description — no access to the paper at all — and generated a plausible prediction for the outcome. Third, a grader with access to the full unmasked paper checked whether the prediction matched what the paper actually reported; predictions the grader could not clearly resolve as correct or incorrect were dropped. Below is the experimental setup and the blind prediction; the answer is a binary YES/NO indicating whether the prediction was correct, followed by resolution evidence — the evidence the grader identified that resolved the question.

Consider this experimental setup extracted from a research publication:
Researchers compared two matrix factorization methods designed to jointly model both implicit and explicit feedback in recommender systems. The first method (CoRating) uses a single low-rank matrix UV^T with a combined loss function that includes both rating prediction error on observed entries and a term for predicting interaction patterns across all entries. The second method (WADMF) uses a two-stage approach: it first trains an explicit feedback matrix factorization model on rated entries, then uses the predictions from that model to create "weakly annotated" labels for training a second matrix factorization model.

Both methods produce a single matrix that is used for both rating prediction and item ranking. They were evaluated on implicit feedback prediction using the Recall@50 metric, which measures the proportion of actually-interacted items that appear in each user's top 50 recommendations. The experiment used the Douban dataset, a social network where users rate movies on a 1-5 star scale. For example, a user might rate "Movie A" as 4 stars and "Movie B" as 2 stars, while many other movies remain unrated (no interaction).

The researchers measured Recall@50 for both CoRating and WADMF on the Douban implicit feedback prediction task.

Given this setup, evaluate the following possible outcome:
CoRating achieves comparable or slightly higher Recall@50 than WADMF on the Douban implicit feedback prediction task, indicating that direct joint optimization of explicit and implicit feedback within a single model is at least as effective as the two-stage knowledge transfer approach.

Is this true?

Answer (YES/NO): NO